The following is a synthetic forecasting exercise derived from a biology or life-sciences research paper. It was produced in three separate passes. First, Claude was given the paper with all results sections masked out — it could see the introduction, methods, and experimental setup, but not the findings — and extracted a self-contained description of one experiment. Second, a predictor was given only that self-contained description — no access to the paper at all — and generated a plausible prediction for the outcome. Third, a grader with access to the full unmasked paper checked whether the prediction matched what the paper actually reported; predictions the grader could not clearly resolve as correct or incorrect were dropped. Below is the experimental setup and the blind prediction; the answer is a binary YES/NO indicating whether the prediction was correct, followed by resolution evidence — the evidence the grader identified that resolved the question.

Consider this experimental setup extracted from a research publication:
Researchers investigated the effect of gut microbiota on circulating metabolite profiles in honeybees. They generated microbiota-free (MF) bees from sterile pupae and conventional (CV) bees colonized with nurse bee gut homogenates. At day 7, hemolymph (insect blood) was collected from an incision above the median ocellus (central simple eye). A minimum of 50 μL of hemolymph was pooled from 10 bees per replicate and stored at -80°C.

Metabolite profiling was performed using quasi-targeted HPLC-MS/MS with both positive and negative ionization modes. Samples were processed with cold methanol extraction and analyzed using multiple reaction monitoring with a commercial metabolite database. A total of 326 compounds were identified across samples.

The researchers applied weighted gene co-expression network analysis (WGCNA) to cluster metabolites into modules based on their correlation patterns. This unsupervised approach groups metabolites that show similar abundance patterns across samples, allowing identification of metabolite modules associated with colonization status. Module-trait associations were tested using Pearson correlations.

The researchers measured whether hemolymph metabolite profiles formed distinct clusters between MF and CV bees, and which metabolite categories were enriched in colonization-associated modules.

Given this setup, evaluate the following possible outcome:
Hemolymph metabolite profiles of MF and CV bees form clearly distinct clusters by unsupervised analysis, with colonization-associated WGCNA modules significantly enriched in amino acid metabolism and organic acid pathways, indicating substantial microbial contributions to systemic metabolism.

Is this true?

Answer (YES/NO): NO